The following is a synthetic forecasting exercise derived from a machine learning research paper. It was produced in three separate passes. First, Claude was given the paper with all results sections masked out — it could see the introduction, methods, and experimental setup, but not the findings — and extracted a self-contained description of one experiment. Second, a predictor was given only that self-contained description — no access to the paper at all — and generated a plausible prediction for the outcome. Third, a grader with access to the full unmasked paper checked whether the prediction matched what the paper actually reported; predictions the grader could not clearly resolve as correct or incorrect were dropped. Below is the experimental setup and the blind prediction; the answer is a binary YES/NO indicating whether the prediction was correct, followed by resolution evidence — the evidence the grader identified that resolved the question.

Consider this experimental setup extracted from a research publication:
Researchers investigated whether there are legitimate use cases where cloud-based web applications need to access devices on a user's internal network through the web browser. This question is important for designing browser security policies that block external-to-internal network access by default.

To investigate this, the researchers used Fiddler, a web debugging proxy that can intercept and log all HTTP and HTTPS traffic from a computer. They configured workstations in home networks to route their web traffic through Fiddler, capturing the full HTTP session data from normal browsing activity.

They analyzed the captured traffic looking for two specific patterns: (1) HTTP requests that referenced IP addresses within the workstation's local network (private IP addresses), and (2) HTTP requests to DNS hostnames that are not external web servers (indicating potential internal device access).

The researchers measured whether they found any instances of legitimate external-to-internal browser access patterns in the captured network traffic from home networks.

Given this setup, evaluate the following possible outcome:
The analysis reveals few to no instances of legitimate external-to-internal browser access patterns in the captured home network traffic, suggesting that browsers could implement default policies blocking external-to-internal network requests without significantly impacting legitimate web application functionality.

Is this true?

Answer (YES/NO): YES